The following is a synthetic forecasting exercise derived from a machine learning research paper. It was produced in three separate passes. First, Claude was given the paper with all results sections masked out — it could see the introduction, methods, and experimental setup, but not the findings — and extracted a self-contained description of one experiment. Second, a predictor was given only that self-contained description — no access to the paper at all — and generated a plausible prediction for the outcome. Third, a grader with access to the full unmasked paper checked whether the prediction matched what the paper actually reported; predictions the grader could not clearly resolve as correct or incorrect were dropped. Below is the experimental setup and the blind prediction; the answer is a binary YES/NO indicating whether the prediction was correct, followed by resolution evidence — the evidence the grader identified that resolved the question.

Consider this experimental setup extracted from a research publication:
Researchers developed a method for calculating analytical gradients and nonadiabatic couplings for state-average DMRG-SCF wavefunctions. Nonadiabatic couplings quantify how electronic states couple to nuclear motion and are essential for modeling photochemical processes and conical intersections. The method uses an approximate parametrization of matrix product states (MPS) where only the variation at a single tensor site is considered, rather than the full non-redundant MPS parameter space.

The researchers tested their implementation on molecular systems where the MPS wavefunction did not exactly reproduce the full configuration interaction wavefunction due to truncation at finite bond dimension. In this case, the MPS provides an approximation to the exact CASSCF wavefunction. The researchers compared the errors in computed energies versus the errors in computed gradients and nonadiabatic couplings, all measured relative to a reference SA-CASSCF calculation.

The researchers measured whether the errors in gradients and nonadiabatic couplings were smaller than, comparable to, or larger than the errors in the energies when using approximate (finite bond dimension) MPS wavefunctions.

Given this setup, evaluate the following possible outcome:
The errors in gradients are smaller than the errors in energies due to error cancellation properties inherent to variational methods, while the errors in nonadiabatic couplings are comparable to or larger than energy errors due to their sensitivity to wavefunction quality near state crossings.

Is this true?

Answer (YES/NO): NO